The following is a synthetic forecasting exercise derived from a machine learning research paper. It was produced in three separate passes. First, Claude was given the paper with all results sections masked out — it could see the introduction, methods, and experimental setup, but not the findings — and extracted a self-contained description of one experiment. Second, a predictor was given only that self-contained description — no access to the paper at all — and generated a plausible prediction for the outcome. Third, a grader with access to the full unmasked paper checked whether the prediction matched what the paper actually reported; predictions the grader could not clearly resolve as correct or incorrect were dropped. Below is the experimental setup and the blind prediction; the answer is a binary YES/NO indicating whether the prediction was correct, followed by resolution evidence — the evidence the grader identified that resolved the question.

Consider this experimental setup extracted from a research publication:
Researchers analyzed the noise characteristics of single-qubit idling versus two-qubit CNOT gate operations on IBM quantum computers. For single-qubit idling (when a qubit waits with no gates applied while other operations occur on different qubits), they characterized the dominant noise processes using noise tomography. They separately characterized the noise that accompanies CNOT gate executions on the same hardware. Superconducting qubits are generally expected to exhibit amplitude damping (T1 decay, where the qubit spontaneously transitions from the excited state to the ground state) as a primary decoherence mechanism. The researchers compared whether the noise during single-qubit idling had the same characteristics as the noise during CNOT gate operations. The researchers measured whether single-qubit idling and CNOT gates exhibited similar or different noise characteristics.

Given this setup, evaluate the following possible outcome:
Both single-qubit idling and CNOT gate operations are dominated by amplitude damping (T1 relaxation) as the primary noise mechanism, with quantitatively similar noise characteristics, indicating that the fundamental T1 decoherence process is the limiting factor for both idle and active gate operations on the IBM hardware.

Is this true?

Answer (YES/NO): NO